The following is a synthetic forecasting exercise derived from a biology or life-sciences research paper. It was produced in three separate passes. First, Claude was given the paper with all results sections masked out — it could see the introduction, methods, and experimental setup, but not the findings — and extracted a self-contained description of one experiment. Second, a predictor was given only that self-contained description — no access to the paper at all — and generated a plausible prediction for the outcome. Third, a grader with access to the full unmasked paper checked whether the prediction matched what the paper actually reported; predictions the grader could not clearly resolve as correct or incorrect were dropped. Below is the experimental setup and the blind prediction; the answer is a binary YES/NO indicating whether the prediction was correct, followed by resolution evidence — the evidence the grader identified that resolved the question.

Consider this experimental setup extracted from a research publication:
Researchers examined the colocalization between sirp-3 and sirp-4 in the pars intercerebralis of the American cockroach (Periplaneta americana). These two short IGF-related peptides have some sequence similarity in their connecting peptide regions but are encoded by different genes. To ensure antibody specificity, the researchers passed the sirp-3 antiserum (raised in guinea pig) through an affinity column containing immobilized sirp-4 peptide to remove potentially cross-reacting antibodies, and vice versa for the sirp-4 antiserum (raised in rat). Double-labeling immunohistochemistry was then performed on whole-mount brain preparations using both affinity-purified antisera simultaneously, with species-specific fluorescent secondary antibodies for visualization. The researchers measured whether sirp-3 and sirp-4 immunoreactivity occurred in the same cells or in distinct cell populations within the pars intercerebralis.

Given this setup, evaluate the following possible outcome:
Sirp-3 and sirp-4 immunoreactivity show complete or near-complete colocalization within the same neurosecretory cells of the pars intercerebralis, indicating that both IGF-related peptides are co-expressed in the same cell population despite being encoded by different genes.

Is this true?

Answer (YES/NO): NO